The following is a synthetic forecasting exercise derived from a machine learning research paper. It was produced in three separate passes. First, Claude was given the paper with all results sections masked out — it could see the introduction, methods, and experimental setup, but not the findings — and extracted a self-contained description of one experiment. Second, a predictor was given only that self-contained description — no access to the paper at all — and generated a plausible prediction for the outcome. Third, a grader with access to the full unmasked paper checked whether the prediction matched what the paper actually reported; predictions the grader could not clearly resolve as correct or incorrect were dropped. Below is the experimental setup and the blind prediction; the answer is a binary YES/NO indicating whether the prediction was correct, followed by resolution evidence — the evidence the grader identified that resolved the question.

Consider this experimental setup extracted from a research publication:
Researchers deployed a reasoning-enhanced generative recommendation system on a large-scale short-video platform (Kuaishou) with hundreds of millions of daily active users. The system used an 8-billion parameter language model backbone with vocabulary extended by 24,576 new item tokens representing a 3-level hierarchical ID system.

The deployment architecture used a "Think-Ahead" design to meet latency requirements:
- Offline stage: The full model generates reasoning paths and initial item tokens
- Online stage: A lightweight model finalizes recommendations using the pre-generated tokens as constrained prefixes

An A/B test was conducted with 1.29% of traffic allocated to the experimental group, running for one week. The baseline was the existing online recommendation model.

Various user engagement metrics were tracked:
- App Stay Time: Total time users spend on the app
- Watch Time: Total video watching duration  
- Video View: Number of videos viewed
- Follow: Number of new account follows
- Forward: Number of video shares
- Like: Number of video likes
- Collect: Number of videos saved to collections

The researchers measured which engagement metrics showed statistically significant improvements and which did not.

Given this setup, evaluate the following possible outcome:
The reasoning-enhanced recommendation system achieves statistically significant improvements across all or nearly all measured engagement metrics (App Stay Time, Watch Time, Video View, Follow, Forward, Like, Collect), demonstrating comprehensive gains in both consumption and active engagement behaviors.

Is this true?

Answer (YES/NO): NO